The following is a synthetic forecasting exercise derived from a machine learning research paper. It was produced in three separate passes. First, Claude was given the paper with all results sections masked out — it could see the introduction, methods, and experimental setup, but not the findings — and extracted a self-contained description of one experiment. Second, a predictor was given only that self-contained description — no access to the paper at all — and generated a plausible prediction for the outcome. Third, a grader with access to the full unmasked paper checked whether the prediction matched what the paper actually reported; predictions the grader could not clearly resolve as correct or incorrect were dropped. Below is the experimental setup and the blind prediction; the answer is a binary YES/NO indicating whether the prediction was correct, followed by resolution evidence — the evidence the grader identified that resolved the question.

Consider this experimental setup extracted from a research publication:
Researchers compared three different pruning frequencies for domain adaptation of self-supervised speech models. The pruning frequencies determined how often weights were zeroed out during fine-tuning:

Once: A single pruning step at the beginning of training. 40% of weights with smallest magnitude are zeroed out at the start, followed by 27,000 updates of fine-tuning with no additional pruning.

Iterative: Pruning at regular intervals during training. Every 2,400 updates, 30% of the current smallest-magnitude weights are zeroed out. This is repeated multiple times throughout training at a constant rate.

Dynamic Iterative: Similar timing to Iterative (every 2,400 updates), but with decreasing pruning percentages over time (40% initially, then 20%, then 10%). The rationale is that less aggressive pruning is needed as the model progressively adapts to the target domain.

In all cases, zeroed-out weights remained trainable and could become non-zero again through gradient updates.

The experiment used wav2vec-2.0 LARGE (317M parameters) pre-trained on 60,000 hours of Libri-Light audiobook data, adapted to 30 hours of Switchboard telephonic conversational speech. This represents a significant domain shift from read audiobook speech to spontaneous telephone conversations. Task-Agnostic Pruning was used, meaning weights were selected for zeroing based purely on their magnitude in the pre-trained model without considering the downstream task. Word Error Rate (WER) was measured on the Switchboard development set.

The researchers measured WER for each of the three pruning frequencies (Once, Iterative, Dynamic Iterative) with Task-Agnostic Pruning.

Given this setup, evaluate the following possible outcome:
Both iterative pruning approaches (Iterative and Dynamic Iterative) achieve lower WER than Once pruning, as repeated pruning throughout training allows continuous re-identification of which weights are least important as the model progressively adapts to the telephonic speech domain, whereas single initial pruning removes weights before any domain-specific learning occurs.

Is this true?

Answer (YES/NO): NO